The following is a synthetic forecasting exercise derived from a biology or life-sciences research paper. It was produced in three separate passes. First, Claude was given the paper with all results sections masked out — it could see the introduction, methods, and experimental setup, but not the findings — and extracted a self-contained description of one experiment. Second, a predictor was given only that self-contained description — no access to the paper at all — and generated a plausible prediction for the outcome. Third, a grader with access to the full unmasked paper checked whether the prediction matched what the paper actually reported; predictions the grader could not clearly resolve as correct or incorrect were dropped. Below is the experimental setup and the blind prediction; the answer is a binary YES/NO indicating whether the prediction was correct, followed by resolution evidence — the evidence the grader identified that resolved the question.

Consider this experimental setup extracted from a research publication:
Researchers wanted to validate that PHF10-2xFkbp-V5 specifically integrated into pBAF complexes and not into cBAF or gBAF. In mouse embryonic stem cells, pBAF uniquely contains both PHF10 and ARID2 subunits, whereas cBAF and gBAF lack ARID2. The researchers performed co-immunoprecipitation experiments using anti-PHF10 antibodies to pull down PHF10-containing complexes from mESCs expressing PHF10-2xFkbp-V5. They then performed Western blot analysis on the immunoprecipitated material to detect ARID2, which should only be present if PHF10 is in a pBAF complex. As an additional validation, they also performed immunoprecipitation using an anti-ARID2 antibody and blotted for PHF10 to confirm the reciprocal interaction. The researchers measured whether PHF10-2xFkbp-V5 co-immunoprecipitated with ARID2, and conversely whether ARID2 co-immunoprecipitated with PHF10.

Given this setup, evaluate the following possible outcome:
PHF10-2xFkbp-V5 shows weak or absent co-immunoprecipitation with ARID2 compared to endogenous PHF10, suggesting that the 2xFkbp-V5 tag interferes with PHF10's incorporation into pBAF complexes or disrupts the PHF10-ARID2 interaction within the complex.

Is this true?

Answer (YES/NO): NO